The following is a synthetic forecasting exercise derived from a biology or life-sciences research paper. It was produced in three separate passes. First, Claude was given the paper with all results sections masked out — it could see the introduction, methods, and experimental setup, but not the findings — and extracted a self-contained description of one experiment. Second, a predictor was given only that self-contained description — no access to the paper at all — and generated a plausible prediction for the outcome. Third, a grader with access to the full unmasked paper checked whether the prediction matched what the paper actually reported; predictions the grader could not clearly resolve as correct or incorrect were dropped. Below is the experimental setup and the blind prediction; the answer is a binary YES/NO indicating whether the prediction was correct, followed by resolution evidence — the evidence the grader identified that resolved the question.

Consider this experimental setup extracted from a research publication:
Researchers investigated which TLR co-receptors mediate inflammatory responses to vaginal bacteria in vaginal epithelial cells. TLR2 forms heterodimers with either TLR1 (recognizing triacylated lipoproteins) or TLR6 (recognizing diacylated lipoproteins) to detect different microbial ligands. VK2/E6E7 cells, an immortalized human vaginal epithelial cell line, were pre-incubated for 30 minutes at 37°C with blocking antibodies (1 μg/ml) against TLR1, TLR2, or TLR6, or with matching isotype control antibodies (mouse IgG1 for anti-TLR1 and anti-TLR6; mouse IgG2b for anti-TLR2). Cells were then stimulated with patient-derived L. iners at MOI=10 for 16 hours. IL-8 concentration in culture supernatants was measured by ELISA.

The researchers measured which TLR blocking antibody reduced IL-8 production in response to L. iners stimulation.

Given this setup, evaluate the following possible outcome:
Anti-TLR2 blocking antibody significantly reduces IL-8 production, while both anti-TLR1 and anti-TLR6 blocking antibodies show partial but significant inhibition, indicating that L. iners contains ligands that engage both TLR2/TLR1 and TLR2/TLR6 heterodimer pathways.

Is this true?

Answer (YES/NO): NO